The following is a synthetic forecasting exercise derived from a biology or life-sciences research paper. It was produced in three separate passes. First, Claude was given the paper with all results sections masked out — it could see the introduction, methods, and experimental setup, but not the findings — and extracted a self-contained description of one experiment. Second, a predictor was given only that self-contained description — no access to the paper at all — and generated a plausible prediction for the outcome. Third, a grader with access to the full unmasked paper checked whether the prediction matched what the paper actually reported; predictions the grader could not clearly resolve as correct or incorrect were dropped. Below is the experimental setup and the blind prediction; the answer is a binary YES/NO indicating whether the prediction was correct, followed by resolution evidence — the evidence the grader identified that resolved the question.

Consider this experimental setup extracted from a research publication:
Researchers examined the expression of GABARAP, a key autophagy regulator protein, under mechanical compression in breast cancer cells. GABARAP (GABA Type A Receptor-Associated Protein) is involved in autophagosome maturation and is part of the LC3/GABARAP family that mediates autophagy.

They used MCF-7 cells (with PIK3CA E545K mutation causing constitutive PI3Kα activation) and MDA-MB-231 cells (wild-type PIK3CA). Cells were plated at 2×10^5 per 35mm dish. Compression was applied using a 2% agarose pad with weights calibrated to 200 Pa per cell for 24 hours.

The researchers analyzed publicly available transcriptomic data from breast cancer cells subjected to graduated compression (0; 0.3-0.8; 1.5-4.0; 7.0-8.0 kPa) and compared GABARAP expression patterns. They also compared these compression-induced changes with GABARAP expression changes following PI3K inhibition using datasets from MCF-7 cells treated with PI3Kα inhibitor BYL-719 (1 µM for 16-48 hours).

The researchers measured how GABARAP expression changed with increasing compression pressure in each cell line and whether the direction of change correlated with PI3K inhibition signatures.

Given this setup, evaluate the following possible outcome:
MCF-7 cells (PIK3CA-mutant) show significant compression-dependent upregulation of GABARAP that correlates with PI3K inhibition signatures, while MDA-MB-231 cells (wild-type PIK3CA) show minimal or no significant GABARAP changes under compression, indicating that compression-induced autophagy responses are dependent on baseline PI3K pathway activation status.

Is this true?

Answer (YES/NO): NO